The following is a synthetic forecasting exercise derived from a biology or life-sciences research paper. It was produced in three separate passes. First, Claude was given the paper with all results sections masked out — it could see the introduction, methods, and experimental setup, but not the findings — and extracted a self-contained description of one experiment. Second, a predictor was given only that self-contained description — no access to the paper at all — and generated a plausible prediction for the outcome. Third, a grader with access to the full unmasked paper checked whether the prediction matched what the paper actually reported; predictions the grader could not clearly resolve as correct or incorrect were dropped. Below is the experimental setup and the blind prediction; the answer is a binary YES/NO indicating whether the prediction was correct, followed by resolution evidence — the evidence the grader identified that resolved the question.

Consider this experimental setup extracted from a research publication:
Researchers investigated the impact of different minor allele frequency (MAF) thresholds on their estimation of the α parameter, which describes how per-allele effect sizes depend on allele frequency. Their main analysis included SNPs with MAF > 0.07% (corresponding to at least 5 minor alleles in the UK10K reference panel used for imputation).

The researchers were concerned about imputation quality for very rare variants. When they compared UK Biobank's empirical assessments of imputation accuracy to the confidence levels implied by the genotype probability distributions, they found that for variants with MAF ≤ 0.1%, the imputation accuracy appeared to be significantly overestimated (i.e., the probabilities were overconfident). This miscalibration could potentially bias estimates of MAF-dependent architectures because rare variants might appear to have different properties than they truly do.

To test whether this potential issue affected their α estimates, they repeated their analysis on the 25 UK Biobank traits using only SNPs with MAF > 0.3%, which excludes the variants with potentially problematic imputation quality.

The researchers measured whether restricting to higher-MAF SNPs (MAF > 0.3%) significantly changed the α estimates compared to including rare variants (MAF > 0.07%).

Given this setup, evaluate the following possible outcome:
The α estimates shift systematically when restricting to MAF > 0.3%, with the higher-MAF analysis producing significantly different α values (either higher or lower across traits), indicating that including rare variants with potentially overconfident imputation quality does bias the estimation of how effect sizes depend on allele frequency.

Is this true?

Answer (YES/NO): NO